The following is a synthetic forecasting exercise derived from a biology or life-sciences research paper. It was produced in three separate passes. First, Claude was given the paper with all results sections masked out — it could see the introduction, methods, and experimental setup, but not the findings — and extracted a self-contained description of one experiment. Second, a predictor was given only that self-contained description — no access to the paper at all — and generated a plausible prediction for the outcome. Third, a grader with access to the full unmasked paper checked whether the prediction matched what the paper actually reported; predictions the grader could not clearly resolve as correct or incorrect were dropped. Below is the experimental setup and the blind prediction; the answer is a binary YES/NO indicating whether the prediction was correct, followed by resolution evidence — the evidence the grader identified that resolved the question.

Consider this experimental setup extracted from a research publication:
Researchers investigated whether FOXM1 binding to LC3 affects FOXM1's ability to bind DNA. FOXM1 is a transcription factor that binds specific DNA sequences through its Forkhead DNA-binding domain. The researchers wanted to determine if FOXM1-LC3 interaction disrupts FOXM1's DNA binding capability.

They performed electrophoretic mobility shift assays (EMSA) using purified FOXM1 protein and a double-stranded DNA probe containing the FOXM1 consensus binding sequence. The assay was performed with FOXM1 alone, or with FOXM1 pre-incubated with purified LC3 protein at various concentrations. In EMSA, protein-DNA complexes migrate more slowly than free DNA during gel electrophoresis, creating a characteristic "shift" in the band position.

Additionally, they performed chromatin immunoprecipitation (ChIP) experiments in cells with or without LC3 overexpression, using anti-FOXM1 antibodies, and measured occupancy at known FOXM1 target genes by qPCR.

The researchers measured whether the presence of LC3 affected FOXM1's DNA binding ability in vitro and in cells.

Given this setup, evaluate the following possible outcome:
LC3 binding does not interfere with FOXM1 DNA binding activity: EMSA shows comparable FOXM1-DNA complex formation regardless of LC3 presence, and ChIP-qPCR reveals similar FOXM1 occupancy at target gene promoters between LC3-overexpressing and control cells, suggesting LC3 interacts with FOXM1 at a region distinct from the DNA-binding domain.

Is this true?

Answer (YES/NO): NO